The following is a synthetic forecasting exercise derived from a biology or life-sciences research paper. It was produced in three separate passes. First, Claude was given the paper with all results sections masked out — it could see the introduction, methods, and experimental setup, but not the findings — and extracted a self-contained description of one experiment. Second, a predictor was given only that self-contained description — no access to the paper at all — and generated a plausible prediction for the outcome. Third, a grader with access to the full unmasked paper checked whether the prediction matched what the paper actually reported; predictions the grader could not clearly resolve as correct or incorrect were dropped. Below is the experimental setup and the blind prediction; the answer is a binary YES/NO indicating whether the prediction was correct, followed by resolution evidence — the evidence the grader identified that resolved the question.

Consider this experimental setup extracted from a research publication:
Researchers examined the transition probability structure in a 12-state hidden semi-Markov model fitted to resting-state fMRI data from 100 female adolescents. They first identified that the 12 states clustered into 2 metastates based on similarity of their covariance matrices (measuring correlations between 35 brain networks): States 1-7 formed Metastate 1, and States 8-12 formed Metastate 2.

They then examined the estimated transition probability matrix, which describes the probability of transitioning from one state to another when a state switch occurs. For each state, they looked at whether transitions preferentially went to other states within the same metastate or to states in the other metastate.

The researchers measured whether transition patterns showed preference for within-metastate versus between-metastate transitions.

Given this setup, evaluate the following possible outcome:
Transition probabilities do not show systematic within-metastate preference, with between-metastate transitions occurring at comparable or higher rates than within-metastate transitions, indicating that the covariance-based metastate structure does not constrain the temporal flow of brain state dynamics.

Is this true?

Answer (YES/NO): NO